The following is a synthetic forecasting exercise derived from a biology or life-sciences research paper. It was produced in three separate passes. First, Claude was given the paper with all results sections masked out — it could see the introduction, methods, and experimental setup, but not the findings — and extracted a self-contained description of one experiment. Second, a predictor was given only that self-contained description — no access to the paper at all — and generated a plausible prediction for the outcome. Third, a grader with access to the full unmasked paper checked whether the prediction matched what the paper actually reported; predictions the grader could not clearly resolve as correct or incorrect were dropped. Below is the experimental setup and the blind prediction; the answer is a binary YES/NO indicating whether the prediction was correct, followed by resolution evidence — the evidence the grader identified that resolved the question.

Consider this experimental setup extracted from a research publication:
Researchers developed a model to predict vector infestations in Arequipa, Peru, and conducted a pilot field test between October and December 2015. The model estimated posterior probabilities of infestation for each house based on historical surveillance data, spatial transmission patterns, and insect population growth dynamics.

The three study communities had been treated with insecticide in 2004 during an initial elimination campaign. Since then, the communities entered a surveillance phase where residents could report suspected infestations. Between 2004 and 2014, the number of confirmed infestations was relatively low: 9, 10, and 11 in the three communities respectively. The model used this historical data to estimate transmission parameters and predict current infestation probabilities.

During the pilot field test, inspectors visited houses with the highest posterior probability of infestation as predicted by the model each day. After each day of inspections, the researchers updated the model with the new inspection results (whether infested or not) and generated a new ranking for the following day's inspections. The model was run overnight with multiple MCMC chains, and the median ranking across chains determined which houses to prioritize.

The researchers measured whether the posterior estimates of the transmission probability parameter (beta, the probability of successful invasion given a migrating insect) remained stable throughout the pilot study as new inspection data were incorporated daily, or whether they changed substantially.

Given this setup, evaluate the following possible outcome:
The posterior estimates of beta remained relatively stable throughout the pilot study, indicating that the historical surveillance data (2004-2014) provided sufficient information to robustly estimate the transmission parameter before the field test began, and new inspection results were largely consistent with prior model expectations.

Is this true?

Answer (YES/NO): NO